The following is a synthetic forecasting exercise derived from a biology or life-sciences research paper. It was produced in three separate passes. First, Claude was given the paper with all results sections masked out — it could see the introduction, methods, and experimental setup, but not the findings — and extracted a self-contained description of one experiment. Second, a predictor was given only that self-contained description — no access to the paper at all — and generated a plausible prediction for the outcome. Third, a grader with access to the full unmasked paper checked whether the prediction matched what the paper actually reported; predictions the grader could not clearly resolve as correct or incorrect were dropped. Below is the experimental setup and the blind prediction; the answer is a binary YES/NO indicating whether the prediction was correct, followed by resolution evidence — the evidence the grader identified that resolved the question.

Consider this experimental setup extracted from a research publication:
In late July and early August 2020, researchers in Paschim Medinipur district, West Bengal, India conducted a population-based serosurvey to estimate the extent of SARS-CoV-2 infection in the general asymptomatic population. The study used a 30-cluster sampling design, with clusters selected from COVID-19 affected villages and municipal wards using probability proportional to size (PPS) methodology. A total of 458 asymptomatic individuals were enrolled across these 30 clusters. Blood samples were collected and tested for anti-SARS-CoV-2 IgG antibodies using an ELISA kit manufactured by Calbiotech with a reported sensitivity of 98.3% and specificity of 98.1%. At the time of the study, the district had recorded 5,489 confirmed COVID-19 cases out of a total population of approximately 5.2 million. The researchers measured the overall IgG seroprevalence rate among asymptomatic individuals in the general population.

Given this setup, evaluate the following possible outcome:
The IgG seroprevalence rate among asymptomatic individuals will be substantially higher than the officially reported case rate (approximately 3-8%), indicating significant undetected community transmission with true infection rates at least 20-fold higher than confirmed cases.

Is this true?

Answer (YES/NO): YES